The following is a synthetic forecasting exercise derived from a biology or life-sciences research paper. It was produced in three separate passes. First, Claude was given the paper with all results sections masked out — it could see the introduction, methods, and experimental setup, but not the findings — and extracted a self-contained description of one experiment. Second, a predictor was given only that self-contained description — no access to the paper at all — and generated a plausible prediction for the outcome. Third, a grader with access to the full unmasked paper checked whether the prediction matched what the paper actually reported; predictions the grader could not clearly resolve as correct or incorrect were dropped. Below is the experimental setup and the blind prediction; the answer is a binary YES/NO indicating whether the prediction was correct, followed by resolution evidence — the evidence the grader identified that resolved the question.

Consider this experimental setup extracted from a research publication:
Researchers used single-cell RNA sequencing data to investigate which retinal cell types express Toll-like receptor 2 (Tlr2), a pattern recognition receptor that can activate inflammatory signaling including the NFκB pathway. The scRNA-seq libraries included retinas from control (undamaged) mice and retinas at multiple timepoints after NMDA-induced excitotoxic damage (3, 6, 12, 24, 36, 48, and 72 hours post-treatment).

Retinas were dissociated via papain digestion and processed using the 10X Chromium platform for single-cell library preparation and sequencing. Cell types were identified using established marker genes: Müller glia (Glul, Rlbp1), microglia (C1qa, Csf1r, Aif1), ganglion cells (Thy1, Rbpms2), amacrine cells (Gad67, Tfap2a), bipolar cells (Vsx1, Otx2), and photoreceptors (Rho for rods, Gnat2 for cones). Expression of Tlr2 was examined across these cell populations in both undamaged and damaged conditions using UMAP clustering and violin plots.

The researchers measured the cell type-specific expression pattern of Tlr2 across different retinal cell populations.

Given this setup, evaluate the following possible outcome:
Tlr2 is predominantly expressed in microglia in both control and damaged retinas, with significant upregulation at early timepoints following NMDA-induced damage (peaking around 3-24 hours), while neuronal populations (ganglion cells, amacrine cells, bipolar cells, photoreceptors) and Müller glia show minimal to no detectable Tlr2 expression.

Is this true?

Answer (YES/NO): NO